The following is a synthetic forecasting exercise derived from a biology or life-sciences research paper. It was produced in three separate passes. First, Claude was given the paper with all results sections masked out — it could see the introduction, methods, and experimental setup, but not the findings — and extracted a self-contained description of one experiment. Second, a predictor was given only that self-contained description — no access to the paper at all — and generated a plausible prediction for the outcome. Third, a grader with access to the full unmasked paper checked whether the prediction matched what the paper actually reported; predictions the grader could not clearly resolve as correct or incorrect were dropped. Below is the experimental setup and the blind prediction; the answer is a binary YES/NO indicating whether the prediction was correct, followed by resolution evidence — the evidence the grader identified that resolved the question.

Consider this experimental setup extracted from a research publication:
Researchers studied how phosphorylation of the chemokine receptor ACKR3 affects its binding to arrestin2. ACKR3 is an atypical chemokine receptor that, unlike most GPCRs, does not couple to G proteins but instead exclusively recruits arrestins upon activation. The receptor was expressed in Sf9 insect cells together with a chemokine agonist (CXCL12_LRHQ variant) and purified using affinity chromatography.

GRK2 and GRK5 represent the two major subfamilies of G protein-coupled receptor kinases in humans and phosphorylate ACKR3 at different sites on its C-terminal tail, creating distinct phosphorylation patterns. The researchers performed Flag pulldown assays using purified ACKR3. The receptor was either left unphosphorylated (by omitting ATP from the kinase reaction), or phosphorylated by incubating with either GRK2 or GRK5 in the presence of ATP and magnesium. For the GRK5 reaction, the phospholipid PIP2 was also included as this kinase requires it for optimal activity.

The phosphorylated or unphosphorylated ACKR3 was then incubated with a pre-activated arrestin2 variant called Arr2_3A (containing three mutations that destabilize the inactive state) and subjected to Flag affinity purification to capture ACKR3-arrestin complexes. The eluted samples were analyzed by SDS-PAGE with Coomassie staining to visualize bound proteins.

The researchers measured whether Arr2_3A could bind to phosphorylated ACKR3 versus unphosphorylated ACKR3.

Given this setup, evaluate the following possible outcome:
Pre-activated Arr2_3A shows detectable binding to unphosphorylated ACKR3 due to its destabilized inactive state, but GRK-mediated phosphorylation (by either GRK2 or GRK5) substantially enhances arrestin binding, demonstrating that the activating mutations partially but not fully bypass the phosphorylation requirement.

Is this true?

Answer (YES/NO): NO